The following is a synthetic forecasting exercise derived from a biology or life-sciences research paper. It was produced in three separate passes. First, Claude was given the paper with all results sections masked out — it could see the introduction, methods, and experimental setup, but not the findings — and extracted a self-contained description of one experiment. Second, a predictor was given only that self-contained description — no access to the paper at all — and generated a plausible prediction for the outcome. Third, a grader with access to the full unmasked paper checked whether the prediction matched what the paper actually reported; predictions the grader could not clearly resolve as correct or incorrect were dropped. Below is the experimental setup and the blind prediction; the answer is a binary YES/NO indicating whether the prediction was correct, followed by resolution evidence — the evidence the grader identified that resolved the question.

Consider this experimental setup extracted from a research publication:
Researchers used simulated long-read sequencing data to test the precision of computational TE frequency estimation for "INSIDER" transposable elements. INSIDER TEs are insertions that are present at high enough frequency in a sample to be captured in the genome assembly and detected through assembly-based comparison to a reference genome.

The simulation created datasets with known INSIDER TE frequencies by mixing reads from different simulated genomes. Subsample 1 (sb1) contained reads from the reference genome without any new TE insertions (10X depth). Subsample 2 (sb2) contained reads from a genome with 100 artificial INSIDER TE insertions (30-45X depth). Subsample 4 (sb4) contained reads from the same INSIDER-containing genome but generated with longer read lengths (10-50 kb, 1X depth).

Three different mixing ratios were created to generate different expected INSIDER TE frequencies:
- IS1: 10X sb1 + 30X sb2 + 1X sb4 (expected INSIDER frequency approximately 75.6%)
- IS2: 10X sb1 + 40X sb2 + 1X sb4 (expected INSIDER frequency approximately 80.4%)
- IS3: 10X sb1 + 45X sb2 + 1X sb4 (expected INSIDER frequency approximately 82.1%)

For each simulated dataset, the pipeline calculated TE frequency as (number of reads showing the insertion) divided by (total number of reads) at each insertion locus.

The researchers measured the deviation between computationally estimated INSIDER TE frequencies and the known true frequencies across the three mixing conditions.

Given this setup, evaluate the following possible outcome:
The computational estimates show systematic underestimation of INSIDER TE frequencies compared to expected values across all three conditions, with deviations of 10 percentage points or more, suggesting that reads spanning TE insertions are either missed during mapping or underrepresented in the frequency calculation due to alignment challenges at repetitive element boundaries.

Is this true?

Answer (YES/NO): NO